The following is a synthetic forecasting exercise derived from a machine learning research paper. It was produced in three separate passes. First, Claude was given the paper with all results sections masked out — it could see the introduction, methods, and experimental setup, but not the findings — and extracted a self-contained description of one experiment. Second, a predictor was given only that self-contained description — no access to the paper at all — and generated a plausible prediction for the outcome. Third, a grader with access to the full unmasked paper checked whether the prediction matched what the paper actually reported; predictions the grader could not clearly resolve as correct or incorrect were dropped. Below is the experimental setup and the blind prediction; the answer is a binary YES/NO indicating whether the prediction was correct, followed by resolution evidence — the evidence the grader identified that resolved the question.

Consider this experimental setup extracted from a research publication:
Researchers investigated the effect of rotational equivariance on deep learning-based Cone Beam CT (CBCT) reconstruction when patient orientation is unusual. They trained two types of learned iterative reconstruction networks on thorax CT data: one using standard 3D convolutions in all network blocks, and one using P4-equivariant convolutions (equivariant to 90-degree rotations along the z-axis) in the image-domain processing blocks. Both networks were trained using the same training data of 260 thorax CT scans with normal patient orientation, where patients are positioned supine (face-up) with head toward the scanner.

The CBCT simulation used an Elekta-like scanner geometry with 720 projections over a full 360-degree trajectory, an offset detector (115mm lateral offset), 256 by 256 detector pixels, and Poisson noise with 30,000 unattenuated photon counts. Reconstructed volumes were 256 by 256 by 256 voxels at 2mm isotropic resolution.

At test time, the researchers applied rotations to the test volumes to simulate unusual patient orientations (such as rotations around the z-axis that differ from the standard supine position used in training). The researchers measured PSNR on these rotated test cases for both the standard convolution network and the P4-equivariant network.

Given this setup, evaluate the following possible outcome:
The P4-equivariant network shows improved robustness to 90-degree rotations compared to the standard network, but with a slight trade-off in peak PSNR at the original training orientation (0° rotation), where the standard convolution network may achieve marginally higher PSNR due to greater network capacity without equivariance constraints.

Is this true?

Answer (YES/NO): NO